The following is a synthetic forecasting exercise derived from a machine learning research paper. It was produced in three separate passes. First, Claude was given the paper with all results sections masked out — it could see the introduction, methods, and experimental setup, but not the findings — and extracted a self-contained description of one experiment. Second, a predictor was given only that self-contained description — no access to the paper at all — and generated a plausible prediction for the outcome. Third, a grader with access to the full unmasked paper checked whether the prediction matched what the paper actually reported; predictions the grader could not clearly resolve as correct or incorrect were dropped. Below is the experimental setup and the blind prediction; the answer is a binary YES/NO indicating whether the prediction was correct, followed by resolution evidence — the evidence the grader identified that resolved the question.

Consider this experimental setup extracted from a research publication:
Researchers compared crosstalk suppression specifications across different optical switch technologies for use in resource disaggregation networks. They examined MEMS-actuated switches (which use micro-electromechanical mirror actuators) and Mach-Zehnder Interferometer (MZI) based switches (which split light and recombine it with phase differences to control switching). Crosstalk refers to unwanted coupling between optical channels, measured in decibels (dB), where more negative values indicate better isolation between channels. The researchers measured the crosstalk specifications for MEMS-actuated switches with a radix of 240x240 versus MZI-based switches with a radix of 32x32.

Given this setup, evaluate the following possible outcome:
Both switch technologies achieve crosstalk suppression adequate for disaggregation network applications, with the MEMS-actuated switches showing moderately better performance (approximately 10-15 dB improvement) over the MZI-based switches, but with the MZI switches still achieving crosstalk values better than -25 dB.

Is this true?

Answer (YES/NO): NO